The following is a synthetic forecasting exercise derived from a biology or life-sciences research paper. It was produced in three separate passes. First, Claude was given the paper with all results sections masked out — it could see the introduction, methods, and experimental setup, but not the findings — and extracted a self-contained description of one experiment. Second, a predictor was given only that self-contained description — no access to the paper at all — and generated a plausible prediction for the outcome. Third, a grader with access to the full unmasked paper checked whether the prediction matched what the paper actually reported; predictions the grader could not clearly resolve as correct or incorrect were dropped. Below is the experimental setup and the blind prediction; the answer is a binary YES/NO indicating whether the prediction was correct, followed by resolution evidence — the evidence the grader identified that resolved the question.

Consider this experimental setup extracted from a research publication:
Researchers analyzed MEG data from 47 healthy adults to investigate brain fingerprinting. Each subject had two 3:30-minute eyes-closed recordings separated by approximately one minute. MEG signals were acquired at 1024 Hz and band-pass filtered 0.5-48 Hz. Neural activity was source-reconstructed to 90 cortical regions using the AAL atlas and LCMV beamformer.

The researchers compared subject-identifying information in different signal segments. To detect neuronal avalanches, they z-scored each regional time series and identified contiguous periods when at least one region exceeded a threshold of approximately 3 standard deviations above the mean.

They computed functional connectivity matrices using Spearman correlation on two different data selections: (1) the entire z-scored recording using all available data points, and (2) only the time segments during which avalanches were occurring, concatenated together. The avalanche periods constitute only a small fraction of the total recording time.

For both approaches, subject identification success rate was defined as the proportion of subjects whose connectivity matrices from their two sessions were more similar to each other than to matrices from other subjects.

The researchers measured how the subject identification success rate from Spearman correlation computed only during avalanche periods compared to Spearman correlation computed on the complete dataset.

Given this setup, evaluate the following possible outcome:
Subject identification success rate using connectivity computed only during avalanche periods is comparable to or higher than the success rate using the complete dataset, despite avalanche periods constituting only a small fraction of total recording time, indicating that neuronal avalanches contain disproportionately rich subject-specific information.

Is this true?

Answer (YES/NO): YES